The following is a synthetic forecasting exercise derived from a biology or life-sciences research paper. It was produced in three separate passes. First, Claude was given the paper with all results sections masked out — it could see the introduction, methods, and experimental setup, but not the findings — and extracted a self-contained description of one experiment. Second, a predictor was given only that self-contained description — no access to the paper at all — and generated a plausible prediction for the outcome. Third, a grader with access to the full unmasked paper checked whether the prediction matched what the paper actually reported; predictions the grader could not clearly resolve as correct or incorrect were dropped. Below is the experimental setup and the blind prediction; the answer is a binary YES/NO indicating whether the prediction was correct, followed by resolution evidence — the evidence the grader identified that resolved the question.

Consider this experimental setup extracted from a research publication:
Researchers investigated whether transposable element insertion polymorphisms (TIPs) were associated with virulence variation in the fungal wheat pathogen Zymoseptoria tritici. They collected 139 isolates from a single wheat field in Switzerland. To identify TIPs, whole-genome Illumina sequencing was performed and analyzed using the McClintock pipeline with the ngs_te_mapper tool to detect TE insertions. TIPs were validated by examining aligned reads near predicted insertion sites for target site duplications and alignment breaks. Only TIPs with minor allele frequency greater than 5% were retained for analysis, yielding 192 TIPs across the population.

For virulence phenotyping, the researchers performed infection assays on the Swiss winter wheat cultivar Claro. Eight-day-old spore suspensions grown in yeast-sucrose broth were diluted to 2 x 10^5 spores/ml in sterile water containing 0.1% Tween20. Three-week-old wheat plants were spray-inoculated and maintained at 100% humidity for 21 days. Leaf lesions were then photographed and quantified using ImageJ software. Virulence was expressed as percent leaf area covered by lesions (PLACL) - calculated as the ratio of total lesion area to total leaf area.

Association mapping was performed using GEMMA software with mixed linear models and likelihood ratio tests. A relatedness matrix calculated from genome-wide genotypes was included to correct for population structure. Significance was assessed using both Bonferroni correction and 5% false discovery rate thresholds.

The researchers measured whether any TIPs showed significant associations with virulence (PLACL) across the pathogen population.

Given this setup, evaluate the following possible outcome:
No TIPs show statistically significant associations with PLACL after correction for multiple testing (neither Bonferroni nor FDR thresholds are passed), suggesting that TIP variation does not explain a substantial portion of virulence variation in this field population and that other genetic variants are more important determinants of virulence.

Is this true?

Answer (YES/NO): NO